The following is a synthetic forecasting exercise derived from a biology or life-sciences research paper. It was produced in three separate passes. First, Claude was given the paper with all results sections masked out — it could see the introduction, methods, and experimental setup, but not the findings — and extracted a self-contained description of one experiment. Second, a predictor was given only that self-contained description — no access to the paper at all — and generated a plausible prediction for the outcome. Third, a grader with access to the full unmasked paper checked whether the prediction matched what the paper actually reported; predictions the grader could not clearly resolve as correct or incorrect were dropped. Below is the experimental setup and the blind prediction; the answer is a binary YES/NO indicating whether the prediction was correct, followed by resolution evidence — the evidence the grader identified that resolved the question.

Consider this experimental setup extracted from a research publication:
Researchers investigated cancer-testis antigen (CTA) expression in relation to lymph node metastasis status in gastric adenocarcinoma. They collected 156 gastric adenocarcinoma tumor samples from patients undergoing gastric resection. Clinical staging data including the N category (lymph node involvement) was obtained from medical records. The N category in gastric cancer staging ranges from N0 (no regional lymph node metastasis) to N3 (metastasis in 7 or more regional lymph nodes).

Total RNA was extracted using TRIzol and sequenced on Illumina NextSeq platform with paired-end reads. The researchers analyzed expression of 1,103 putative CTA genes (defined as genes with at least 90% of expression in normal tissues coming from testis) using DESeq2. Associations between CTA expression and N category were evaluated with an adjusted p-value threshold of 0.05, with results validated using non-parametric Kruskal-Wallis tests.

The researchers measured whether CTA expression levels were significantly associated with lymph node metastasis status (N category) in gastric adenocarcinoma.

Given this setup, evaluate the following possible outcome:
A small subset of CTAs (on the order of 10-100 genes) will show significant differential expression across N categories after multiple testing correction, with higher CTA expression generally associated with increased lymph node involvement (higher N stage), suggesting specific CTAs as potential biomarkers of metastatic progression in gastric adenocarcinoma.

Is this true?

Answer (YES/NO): NO